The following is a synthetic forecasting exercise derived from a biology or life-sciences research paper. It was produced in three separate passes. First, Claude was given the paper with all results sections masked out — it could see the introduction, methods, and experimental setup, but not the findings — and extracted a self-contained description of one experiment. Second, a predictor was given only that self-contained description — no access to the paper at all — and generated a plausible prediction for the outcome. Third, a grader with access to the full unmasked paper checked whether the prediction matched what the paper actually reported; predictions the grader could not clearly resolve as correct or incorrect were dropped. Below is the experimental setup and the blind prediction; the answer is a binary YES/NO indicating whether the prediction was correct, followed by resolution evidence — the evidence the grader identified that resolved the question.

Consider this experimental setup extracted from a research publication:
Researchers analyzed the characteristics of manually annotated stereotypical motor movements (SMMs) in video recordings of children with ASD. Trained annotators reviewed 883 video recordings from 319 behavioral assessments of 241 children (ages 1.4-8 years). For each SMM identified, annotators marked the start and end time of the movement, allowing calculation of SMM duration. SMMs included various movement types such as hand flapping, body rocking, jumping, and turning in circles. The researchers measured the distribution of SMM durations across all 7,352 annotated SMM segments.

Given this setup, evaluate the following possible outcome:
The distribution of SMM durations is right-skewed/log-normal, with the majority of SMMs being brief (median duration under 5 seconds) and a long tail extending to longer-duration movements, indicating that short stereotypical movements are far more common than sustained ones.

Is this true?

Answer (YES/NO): NO